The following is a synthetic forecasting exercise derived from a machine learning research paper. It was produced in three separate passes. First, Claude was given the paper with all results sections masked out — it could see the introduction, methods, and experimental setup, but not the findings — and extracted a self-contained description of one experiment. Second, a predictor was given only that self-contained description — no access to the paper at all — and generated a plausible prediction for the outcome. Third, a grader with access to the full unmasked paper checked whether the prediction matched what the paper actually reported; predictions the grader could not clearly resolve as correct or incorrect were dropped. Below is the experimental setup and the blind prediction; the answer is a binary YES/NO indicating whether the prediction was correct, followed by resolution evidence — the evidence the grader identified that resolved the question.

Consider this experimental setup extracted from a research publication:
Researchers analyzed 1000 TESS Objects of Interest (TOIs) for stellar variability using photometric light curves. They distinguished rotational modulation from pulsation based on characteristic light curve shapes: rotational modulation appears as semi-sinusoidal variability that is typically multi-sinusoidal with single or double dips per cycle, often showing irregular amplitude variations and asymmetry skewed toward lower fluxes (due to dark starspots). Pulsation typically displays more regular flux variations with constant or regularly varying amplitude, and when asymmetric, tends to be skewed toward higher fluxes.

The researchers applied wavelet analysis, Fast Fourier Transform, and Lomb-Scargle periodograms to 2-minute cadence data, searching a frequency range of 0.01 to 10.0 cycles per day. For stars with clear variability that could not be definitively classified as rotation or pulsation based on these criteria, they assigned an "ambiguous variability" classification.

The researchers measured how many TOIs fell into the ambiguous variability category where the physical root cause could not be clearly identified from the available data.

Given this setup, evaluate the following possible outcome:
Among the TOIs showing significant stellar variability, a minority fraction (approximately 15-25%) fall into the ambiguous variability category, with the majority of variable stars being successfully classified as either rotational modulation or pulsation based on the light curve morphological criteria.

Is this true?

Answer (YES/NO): NO